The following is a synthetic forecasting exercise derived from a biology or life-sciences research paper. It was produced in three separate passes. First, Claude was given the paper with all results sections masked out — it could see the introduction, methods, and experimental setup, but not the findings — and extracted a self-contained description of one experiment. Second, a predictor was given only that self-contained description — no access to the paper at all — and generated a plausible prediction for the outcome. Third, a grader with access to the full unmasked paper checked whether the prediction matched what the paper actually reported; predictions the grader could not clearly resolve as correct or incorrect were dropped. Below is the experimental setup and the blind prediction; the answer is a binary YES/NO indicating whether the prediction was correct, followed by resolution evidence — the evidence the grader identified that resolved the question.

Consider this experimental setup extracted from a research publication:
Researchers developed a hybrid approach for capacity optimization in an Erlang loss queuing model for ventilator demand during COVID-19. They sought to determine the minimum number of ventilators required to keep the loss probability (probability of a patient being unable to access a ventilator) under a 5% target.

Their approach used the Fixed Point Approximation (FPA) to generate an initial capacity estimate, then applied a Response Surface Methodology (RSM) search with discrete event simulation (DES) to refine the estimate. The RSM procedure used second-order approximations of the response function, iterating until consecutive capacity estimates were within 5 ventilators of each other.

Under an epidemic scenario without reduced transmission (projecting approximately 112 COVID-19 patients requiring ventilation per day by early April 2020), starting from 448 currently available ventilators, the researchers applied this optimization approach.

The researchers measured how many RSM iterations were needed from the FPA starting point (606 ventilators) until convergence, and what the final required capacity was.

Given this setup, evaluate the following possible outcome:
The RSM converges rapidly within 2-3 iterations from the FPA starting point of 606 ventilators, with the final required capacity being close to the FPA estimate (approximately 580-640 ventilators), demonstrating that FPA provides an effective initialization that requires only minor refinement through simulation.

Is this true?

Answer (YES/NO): YES